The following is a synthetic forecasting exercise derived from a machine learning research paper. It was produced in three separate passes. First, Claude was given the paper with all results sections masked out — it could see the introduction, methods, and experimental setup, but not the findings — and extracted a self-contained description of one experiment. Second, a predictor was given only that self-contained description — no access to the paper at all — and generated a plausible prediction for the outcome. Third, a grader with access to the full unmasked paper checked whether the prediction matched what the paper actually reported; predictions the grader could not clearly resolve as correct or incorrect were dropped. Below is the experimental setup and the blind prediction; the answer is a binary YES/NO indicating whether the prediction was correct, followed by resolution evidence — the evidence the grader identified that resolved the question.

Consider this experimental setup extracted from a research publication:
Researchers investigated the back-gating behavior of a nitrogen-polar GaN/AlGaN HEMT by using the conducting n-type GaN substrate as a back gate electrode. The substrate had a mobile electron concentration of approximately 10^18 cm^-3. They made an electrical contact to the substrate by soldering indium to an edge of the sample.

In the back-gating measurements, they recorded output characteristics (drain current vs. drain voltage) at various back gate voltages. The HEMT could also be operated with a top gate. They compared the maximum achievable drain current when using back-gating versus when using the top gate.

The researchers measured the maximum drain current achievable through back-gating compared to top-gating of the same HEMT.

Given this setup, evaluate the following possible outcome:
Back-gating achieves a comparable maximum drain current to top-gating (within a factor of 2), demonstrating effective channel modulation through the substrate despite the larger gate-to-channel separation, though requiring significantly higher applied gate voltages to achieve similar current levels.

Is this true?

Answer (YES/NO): YES